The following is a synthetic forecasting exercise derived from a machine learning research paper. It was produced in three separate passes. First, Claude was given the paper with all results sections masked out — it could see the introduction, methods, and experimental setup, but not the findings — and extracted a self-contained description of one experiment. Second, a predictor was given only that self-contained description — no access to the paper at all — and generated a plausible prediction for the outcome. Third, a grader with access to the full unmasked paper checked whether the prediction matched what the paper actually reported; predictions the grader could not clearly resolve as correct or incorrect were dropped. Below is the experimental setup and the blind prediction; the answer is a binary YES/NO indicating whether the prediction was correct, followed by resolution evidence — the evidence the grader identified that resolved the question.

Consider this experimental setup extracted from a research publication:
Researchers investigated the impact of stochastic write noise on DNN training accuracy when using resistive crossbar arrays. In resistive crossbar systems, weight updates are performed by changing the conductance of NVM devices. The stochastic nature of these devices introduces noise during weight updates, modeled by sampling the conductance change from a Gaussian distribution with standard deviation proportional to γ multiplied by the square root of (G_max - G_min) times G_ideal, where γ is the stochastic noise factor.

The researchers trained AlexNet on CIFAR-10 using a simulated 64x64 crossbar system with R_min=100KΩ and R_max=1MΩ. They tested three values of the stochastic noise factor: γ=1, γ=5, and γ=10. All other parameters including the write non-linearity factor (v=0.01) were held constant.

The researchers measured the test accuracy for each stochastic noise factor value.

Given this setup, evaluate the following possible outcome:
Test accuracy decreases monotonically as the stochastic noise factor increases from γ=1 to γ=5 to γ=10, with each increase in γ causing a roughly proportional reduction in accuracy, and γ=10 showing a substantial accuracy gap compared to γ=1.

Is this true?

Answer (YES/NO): NO